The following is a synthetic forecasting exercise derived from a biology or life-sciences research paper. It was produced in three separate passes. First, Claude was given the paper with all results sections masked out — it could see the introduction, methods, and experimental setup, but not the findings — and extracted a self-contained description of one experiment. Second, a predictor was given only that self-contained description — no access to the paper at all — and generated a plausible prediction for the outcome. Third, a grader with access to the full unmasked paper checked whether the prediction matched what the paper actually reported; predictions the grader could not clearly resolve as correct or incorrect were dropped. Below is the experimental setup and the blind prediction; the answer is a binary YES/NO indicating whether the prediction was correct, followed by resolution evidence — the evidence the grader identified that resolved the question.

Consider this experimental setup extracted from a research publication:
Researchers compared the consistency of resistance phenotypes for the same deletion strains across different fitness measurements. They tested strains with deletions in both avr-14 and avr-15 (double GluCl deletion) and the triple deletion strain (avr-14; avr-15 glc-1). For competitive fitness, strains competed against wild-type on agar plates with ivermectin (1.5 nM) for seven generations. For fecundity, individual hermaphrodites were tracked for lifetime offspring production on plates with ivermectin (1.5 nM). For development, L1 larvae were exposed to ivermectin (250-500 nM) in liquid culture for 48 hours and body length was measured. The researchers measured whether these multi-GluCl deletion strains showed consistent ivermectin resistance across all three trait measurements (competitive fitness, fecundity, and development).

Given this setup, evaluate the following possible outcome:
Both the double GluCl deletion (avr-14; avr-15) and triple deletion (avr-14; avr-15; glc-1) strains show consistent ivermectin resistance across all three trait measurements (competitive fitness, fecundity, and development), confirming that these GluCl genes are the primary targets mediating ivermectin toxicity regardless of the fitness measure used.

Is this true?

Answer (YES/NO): NO